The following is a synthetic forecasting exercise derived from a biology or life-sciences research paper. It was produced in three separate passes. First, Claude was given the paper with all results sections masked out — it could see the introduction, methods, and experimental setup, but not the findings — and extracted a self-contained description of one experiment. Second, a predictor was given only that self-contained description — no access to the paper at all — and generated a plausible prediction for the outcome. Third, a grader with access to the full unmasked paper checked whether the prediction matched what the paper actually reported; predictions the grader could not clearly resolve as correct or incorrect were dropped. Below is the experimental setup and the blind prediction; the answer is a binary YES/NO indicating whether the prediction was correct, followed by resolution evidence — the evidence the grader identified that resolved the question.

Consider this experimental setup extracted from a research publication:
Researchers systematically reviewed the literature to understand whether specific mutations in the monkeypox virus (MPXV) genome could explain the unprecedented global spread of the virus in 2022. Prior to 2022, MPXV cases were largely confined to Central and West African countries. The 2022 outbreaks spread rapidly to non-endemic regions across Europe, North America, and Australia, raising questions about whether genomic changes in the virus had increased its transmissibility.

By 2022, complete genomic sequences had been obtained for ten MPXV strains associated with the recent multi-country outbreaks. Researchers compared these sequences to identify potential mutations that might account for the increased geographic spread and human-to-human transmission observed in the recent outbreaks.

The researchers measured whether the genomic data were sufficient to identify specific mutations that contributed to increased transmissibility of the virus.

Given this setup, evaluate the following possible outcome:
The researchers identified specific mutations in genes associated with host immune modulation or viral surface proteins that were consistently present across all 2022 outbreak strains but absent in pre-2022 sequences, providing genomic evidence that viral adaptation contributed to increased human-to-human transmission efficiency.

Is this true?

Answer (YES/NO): NO